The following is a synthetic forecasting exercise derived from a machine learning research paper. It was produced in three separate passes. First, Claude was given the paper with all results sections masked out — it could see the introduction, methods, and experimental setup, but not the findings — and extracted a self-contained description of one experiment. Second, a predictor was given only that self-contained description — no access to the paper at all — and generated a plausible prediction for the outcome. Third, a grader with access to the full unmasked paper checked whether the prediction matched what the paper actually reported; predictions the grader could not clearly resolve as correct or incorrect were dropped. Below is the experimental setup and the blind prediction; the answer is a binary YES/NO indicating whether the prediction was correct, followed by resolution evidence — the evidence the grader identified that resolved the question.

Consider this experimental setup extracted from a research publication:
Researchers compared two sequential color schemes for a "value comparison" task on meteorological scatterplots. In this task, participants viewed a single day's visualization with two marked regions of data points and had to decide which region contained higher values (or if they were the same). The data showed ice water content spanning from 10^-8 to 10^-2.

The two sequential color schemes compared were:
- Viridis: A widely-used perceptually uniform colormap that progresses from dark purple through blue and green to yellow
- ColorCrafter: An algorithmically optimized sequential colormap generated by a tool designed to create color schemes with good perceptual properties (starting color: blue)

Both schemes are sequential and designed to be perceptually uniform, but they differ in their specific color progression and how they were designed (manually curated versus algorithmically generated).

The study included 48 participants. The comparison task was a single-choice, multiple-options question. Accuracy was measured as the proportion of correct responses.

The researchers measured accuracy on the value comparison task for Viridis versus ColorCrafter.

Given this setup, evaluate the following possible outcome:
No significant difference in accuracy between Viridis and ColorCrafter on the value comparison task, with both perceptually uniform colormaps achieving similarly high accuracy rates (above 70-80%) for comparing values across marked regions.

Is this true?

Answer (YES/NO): NO